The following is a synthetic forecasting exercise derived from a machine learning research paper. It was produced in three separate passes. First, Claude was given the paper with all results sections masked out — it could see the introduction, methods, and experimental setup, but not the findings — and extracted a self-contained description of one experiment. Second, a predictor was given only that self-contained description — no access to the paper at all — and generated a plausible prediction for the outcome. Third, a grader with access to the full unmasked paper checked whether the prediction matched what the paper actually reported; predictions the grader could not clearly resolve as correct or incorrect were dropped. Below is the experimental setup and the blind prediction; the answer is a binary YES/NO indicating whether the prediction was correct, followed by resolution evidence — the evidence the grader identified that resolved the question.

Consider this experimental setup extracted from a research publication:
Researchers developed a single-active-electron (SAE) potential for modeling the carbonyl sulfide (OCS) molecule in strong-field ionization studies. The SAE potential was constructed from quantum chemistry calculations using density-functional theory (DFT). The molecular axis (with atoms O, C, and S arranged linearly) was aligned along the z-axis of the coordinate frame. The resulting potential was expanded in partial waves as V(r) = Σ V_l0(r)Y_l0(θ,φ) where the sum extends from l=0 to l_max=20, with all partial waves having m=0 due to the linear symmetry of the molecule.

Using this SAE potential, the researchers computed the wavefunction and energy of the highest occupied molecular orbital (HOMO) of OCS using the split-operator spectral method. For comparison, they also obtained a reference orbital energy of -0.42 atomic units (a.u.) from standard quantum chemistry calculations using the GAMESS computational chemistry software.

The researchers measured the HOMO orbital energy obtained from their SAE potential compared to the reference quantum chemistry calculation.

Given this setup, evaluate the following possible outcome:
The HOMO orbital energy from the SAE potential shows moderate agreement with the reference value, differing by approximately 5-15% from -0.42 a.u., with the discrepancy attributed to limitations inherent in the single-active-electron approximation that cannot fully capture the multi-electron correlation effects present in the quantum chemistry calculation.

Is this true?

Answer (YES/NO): NO